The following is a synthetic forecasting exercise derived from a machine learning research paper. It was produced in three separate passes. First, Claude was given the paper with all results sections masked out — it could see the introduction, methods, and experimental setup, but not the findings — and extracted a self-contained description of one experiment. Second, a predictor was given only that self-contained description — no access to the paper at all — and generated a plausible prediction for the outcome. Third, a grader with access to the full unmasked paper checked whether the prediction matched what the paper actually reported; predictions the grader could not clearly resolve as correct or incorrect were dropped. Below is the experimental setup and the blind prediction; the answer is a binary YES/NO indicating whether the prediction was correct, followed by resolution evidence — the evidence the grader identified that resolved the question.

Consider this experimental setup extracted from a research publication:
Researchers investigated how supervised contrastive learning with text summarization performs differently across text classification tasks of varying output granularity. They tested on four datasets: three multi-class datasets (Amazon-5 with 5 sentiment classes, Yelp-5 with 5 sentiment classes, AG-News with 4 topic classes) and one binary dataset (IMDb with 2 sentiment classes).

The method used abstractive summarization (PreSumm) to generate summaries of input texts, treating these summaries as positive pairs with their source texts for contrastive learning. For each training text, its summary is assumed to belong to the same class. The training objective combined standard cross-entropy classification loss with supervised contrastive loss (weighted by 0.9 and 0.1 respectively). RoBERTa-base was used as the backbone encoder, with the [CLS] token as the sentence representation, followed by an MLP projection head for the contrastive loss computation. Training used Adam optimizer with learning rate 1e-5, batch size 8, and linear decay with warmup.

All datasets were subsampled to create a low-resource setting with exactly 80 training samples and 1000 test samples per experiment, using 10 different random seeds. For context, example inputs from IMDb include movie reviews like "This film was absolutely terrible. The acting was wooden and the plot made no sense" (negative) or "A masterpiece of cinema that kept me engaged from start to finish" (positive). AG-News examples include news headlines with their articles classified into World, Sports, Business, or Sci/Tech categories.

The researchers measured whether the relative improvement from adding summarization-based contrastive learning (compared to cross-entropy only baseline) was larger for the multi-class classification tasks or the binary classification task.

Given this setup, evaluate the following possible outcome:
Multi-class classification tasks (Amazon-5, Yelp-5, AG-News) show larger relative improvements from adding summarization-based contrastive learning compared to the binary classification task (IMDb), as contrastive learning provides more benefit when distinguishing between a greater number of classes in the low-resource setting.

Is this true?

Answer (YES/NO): NO